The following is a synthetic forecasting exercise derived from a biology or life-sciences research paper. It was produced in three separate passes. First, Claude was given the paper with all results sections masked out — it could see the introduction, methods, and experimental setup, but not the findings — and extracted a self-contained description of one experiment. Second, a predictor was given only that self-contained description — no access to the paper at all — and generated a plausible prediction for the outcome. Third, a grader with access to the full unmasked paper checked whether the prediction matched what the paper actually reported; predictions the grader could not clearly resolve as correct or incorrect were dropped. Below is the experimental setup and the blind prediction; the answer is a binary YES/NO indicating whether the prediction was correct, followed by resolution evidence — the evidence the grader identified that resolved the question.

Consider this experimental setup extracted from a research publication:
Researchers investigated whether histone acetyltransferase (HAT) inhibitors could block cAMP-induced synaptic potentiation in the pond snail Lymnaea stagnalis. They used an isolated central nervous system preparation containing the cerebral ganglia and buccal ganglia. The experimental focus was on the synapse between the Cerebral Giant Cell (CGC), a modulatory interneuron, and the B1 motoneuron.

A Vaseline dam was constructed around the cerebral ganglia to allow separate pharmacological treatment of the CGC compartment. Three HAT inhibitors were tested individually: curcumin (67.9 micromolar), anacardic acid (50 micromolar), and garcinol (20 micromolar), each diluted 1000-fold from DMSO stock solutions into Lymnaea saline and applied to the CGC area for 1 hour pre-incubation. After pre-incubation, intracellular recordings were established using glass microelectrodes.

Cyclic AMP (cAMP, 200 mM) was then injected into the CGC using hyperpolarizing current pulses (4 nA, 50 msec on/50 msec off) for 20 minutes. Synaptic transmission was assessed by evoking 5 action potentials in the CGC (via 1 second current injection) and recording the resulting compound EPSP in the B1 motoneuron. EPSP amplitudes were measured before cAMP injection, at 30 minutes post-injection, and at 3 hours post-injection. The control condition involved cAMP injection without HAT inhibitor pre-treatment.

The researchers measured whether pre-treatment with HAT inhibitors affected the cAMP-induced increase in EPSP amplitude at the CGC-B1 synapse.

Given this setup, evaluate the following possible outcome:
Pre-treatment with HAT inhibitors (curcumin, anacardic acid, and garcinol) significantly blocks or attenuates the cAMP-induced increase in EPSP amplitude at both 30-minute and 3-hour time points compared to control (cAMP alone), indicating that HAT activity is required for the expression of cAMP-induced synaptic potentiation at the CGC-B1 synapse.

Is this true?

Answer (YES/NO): YES